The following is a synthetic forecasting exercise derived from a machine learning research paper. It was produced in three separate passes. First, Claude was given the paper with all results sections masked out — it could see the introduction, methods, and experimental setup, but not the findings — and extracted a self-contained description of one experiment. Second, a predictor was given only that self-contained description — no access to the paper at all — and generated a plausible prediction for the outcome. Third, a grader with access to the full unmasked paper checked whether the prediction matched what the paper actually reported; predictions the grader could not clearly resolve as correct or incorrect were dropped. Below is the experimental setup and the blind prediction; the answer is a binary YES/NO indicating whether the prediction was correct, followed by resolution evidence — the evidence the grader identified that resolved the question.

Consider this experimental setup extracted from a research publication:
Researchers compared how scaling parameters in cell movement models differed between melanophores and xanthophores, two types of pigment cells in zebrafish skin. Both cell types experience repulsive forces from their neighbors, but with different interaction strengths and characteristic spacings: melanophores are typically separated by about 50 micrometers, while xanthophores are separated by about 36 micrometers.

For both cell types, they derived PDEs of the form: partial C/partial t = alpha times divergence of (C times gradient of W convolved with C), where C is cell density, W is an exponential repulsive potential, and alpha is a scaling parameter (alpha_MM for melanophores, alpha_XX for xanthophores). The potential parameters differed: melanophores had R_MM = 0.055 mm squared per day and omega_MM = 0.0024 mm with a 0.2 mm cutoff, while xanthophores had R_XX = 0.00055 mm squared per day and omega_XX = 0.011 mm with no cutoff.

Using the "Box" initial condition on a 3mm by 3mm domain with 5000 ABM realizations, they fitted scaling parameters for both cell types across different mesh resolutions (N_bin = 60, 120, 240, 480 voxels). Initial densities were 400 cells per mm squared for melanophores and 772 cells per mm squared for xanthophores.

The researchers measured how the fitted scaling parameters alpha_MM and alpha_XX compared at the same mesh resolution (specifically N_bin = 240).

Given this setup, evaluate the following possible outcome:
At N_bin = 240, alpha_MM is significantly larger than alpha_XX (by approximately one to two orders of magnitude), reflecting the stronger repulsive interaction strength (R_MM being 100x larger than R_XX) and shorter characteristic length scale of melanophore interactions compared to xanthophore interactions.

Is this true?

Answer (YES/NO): NO